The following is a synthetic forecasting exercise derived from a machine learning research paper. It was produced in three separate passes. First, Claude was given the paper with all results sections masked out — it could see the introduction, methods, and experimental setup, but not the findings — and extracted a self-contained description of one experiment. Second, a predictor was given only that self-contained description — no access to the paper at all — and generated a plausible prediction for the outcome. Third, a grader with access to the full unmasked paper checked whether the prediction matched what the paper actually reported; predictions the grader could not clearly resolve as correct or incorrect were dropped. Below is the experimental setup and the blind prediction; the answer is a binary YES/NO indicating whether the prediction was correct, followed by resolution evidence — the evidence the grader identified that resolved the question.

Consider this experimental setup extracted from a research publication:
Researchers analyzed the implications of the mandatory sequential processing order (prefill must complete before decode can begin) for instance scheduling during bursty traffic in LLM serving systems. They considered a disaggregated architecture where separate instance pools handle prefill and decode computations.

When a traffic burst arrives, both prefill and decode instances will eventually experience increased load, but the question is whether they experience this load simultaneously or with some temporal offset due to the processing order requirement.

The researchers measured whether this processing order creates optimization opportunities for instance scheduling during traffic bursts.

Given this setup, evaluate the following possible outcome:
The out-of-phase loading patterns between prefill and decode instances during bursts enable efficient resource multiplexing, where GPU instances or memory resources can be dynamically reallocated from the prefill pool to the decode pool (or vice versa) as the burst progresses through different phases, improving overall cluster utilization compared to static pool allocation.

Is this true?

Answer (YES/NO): YES